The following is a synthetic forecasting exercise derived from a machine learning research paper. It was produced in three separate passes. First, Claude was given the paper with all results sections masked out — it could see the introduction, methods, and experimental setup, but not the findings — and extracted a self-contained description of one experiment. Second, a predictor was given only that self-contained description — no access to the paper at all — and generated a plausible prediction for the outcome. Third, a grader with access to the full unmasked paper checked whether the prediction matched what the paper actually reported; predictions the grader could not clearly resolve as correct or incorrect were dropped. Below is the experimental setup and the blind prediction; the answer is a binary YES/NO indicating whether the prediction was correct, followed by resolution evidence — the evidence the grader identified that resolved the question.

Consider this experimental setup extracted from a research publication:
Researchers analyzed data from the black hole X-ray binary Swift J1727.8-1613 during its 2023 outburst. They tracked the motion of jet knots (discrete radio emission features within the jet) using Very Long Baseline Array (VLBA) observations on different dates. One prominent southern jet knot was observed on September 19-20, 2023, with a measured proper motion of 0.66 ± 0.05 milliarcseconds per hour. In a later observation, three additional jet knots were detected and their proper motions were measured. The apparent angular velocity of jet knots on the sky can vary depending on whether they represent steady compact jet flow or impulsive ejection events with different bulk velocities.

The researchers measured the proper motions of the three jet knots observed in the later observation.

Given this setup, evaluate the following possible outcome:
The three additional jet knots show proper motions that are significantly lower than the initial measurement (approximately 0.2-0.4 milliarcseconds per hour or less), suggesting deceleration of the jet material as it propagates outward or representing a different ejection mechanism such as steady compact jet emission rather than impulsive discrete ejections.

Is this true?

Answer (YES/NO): NO